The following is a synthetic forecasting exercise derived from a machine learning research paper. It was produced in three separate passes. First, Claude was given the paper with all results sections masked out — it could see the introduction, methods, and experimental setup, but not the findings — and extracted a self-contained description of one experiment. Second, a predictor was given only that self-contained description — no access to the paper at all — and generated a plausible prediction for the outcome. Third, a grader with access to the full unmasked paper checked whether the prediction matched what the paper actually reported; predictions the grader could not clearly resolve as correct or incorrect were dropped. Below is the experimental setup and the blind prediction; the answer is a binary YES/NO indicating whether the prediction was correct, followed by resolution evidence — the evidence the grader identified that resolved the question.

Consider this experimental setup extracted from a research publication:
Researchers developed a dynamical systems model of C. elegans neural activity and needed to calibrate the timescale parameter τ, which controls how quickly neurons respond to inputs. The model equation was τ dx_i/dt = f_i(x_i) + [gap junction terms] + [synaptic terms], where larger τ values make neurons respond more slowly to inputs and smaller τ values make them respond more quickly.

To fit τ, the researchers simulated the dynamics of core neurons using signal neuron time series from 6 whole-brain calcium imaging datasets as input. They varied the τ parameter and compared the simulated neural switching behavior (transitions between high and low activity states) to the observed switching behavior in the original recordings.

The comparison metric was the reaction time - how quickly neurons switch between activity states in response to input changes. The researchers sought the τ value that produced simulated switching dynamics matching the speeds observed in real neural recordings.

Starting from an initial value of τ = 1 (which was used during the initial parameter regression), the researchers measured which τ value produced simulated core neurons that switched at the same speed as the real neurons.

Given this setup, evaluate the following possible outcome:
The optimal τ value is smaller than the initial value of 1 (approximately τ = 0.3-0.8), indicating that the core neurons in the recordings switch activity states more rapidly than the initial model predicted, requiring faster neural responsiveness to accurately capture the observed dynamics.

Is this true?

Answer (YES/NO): NO